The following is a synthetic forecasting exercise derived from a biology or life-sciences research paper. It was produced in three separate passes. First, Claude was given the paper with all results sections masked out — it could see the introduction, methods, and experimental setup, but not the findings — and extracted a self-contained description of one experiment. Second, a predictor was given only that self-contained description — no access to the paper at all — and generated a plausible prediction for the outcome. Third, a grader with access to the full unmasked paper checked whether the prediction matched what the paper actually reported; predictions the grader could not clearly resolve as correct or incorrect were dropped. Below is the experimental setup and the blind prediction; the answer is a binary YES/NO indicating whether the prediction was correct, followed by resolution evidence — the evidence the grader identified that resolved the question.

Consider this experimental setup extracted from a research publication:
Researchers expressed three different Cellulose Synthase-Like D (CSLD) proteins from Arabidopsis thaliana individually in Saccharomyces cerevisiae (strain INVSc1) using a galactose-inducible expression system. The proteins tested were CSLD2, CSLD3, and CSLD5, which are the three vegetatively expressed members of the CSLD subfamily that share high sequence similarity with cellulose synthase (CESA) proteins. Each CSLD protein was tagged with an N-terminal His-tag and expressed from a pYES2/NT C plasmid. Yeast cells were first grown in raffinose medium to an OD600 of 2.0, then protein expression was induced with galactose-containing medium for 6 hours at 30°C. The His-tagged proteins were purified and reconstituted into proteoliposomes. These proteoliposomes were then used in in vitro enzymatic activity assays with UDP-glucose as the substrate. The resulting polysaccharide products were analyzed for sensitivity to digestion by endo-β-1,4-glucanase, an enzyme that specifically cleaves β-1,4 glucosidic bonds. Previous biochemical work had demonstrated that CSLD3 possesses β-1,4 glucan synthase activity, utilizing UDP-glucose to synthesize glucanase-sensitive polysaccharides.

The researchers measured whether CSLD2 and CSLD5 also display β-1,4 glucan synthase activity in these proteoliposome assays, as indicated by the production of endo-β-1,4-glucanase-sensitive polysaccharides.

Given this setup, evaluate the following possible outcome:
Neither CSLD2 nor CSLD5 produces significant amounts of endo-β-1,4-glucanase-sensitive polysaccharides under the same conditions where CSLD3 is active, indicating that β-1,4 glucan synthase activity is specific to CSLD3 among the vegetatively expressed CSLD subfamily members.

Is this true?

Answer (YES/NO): NO